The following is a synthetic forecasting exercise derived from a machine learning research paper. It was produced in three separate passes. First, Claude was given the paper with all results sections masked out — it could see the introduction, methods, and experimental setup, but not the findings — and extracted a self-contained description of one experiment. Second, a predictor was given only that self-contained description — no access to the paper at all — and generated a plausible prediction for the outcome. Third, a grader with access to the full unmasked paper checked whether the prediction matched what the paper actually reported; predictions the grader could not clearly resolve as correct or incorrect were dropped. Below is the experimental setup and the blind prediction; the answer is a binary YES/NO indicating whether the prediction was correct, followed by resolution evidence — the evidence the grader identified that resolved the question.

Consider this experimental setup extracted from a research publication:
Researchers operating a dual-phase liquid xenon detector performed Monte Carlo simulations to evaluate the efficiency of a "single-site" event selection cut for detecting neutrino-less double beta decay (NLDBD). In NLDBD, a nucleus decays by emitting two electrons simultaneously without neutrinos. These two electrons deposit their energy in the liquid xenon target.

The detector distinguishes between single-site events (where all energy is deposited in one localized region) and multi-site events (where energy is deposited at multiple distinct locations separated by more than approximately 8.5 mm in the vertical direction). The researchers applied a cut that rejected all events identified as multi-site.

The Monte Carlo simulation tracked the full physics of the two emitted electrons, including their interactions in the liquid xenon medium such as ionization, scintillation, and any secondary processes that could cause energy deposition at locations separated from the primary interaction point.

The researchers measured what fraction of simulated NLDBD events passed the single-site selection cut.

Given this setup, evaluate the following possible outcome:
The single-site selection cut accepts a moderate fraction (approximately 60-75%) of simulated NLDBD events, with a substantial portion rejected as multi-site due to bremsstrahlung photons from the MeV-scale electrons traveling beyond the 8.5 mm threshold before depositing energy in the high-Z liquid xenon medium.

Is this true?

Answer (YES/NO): NO